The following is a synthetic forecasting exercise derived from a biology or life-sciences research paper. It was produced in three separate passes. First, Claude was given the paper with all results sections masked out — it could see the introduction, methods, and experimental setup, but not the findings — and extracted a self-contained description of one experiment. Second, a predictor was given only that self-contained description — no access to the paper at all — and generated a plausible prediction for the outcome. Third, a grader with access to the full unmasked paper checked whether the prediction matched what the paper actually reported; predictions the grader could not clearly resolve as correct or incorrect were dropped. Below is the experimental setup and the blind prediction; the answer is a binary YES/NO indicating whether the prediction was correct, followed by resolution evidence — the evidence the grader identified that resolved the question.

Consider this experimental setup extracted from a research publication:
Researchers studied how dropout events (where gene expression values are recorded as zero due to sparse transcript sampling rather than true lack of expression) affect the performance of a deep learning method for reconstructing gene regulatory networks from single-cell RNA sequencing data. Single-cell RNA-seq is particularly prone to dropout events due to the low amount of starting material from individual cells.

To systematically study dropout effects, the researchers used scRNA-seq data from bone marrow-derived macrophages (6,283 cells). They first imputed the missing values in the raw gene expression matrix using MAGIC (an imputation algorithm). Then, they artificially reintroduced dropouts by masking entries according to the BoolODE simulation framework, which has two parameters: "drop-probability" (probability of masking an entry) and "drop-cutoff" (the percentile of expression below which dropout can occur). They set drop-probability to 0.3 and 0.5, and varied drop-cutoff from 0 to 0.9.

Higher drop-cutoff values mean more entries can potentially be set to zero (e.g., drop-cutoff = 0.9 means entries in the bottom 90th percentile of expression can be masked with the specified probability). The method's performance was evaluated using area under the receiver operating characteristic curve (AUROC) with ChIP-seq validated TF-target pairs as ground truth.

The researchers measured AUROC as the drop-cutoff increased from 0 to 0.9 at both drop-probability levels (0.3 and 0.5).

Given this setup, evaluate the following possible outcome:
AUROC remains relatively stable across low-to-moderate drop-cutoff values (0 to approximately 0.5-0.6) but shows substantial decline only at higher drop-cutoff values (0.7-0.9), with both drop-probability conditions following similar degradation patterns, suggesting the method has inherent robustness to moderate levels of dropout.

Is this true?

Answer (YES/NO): NO